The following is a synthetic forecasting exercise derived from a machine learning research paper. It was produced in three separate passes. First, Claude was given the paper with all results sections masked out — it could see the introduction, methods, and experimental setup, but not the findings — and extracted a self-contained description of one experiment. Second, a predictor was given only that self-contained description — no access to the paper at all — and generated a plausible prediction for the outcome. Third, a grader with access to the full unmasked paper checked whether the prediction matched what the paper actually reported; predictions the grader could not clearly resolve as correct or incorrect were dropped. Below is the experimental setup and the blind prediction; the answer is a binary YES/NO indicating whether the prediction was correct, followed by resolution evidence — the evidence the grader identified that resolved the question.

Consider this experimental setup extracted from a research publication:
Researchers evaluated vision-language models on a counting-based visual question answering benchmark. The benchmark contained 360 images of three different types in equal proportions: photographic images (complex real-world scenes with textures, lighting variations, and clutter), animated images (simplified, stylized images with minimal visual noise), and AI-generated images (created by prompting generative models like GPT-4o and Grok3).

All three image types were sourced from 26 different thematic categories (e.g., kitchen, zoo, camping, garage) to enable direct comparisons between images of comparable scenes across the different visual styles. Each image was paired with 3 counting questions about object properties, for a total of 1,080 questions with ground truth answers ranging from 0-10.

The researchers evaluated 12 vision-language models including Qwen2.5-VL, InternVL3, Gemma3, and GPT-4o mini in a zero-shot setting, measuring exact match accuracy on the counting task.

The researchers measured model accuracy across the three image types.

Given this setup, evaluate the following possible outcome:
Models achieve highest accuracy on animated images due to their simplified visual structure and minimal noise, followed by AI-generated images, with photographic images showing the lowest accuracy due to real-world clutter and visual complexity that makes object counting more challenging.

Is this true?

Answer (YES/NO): YES